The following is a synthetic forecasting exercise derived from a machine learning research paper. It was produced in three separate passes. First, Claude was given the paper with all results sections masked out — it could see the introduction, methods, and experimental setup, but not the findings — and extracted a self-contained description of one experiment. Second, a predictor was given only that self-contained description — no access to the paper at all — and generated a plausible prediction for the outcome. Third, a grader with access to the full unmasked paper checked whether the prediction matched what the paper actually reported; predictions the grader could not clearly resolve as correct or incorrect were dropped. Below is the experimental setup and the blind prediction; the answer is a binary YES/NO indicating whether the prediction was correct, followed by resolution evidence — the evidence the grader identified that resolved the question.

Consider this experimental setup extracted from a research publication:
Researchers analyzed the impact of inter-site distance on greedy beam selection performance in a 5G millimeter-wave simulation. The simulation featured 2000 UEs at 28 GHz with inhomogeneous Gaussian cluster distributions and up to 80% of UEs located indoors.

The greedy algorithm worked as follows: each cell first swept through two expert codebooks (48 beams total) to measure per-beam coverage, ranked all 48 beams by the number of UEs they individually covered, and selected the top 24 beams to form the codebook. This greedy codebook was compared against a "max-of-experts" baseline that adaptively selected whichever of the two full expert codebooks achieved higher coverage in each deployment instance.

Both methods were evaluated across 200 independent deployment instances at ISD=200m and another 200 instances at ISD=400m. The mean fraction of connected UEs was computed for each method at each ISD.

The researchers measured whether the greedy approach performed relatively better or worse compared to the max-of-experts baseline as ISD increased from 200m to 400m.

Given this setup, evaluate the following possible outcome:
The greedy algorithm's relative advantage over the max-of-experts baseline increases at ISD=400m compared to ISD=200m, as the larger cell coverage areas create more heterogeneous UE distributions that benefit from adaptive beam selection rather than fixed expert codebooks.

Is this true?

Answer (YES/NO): NO